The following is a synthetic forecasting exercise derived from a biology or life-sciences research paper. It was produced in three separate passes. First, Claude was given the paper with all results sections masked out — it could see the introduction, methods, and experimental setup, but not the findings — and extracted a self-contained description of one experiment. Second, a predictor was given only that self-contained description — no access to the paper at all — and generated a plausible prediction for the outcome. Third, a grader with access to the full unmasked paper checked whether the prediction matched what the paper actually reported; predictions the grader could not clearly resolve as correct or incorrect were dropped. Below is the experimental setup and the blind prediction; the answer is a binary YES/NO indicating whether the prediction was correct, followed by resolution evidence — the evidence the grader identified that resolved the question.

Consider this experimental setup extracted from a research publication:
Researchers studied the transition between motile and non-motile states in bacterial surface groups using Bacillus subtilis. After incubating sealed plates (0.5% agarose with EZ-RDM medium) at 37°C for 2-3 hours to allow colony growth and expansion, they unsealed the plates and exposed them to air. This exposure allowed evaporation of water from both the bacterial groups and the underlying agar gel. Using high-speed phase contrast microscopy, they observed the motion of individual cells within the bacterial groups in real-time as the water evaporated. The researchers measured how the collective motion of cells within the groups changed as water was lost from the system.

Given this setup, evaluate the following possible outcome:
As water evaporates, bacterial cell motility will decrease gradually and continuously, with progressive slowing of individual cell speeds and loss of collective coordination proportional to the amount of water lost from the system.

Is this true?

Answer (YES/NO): NO